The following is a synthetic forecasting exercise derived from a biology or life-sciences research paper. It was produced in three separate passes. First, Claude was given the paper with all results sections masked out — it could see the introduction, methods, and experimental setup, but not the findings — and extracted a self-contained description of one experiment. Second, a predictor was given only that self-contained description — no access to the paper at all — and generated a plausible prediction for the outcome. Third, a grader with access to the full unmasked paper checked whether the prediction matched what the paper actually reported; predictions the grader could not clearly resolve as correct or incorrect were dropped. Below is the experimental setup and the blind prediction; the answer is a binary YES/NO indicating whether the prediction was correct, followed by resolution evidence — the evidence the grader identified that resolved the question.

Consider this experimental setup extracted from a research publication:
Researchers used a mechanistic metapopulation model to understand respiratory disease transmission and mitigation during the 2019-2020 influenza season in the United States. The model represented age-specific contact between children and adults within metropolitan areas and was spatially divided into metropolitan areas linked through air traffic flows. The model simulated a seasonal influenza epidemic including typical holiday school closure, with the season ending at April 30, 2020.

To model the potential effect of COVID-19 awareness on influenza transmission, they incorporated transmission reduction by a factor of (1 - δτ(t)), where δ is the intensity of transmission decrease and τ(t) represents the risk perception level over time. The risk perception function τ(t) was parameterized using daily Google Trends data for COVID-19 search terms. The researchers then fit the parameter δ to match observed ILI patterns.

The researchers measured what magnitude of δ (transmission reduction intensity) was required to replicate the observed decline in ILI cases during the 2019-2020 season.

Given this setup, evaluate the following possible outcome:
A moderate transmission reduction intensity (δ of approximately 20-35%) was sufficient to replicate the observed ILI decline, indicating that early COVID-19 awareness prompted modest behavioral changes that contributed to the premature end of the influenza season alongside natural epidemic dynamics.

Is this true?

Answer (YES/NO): NO